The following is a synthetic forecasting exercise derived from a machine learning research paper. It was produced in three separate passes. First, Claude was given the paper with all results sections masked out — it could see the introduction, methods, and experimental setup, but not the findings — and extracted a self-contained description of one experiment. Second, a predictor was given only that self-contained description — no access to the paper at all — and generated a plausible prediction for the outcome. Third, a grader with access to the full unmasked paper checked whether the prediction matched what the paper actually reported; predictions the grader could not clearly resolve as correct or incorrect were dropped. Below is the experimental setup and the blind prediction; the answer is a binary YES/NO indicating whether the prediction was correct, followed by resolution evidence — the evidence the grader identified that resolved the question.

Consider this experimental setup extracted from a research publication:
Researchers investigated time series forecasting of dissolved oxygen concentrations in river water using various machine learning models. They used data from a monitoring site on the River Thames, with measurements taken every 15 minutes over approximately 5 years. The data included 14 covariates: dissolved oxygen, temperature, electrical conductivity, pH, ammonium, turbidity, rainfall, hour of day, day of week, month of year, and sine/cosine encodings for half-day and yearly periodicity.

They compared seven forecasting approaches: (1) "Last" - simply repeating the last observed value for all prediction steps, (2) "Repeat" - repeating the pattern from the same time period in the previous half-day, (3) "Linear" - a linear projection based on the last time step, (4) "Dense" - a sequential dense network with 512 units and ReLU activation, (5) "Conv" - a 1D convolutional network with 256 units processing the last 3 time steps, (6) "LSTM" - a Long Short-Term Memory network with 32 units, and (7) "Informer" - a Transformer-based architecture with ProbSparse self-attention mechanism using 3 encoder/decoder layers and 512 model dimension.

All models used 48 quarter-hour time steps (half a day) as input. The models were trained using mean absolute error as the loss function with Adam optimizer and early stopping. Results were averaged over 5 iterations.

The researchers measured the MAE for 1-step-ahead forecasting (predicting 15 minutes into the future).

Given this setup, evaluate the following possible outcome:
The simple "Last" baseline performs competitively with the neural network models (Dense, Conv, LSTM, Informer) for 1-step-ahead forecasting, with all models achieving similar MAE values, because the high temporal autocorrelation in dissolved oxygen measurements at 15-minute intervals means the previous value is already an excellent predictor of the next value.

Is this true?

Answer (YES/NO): NO